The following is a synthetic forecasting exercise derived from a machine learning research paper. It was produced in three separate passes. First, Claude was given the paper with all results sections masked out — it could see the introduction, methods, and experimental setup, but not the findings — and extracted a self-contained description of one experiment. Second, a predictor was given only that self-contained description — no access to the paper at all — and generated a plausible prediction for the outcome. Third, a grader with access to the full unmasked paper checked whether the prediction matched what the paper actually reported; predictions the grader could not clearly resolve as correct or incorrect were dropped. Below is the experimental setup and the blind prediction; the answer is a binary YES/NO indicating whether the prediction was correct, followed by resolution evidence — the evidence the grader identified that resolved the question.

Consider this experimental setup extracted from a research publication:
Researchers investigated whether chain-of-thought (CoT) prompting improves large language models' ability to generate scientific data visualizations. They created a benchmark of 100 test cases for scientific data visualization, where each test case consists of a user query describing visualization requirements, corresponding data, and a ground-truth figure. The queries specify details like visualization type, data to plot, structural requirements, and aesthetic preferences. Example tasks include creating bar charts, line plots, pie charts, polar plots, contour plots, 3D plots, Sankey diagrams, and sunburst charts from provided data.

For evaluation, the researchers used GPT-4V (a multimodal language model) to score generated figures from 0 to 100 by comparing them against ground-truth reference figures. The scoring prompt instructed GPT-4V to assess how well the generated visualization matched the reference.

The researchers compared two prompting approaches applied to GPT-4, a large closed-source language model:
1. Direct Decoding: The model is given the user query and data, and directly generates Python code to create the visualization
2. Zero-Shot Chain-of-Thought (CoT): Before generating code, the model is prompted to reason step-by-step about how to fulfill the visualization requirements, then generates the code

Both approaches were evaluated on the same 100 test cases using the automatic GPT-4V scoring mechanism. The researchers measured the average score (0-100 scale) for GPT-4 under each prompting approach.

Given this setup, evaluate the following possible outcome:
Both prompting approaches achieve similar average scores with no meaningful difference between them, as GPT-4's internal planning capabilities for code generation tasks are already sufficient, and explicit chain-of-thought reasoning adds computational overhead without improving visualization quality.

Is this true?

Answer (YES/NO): NO